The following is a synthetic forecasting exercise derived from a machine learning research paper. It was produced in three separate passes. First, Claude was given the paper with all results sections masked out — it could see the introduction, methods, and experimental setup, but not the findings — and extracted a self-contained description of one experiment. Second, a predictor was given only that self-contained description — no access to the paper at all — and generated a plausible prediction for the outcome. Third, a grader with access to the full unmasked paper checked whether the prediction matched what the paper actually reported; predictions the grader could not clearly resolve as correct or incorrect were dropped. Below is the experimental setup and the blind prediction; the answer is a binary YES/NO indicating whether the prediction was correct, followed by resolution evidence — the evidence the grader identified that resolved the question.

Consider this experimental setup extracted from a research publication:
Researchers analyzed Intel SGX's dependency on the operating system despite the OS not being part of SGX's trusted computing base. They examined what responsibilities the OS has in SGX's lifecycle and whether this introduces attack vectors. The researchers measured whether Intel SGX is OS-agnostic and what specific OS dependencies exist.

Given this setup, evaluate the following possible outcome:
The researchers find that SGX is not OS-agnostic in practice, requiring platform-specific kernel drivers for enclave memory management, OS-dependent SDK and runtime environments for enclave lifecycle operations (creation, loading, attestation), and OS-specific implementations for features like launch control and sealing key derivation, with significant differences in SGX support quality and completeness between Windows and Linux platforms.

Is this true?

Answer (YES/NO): NO